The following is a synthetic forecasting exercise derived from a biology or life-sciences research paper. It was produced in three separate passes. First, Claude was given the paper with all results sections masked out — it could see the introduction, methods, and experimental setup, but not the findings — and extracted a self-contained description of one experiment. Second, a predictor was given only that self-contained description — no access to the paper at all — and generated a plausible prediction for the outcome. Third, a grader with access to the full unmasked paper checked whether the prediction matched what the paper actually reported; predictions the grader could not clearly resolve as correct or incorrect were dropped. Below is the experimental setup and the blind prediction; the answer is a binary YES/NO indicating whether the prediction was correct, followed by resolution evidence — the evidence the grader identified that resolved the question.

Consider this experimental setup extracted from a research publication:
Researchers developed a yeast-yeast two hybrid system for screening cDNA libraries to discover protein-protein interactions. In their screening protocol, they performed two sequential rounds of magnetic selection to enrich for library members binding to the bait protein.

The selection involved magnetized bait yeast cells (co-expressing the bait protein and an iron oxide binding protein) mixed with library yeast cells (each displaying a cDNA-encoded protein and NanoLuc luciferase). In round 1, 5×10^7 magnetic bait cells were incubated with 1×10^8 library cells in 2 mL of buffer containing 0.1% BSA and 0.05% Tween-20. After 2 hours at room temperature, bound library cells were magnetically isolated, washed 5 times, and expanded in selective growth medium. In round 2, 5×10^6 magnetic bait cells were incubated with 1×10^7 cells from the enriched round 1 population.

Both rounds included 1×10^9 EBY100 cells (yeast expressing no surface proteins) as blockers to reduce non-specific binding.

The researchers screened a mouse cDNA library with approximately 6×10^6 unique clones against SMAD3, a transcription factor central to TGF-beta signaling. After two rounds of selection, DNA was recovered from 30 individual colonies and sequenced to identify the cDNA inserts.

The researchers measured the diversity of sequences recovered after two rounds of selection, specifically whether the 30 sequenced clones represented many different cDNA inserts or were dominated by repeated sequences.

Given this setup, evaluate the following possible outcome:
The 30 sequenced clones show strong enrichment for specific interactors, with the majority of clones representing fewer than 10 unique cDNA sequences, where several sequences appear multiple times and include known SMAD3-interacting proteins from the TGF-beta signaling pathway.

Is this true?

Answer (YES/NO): YES